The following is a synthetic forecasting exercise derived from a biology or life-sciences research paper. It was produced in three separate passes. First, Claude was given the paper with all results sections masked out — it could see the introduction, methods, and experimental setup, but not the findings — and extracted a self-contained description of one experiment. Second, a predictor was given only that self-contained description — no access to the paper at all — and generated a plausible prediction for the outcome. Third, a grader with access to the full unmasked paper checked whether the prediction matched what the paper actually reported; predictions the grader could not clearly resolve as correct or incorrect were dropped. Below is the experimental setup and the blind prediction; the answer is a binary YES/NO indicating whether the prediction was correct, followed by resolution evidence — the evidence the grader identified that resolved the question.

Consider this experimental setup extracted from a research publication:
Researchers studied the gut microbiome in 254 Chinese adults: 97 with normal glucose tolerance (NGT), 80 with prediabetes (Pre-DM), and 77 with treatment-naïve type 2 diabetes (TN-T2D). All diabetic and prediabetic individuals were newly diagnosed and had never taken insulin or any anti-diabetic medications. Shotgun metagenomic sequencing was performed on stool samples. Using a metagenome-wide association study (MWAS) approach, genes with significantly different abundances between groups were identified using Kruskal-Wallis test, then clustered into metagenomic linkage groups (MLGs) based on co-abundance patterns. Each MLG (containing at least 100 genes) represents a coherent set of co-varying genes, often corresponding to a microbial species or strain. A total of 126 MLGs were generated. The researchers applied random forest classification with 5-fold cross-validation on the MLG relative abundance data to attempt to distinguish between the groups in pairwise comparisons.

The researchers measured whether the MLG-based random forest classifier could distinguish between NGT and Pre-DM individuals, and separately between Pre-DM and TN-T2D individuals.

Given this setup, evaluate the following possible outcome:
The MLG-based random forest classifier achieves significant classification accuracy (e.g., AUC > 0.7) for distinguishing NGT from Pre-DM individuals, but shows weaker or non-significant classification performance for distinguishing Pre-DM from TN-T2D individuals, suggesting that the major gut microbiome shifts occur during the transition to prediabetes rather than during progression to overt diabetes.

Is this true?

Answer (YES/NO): NO